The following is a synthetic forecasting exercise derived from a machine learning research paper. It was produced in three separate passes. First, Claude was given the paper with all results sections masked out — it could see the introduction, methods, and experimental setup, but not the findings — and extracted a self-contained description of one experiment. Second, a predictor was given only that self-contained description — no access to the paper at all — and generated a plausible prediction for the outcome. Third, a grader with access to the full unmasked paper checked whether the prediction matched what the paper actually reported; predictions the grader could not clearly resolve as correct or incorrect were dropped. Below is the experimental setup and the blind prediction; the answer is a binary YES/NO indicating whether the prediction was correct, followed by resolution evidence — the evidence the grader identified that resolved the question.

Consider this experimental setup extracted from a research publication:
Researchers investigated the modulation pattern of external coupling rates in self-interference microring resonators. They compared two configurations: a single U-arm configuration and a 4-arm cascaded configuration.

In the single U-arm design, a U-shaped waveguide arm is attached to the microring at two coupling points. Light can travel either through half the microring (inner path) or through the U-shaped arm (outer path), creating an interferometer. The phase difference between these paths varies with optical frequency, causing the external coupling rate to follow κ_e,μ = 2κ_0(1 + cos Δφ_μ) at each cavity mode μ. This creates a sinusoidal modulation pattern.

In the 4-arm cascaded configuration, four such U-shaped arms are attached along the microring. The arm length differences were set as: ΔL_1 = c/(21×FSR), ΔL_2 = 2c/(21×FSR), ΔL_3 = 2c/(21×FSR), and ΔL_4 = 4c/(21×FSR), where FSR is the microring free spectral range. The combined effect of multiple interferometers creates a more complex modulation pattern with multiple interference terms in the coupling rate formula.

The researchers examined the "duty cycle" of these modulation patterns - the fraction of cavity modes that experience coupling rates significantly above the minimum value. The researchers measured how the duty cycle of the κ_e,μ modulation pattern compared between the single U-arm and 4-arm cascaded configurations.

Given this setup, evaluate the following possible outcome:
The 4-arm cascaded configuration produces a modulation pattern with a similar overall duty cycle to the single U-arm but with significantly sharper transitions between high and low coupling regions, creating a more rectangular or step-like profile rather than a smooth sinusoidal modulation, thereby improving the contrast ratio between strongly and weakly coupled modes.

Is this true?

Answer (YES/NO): NO